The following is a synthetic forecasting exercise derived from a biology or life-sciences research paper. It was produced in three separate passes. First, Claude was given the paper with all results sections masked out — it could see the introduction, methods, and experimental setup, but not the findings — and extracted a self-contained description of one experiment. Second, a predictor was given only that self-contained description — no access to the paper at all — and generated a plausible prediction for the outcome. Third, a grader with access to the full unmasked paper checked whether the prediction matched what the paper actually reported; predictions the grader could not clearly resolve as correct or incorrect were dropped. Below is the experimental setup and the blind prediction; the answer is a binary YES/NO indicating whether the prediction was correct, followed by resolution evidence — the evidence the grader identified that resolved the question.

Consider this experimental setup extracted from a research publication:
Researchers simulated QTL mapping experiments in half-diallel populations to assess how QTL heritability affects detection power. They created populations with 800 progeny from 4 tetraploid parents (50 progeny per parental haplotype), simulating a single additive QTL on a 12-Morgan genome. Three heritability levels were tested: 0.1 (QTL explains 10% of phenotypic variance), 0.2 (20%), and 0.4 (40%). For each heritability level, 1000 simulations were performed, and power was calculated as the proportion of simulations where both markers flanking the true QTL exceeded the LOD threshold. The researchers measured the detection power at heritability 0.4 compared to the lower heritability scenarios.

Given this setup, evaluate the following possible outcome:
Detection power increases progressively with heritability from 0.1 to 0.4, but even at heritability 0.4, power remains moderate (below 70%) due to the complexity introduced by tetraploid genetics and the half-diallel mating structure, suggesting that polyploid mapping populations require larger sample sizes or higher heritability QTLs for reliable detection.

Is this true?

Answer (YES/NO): NO